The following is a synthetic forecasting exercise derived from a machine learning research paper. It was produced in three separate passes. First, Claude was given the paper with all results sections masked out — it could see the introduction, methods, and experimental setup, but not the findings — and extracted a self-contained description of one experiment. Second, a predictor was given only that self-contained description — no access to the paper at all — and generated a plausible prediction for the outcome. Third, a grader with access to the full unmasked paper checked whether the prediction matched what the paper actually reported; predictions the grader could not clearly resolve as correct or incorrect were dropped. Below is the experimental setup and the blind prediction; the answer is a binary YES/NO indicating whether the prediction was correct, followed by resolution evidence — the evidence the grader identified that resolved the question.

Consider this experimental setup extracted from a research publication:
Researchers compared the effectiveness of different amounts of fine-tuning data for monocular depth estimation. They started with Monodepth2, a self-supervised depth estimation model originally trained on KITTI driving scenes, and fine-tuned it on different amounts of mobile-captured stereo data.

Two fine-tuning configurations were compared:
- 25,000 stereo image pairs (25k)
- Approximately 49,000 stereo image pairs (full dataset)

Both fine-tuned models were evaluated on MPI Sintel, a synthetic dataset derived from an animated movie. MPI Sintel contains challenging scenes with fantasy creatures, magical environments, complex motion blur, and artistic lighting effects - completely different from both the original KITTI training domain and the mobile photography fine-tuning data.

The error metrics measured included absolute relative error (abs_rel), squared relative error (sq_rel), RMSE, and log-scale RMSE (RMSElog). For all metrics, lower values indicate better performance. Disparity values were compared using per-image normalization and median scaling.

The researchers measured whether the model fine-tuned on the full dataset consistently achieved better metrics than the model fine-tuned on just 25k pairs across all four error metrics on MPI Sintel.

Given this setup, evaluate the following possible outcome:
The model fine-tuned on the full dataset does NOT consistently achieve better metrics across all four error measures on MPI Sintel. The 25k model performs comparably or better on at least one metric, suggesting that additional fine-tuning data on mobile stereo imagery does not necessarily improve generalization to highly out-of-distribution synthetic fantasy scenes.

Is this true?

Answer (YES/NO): YES